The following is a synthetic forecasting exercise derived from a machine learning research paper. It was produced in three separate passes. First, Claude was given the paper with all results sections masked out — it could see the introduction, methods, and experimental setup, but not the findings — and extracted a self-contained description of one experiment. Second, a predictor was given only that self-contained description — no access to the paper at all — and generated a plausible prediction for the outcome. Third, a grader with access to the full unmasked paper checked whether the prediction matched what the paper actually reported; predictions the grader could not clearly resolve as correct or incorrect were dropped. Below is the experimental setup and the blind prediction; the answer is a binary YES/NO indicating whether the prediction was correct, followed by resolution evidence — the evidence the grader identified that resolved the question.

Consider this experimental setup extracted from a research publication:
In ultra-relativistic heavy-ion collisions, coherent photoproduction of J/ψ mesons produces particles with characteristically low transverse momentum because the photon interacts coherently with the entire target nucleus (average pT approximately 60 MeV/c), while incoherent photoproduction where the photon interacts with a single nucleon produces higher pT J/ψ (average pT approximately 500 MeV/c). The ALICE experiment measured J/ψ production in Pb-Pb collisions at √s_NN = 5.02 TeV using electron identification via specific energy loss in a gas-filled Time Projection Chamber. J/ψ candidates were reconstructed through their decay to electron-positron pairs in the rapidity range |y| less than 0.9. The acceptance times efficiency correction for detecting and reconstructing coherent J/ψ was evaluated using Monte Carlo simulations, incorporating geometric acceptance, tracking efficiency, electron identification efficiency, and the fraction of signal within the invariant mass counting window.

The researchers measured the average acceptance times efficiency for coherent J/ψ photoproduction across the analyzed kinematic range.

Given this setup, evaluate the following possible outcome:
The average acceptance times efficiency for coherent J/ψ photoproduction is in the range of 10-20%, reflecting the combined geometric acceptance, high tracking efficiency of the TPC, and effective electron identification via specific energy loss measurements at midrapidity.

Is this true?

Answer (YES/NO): YES